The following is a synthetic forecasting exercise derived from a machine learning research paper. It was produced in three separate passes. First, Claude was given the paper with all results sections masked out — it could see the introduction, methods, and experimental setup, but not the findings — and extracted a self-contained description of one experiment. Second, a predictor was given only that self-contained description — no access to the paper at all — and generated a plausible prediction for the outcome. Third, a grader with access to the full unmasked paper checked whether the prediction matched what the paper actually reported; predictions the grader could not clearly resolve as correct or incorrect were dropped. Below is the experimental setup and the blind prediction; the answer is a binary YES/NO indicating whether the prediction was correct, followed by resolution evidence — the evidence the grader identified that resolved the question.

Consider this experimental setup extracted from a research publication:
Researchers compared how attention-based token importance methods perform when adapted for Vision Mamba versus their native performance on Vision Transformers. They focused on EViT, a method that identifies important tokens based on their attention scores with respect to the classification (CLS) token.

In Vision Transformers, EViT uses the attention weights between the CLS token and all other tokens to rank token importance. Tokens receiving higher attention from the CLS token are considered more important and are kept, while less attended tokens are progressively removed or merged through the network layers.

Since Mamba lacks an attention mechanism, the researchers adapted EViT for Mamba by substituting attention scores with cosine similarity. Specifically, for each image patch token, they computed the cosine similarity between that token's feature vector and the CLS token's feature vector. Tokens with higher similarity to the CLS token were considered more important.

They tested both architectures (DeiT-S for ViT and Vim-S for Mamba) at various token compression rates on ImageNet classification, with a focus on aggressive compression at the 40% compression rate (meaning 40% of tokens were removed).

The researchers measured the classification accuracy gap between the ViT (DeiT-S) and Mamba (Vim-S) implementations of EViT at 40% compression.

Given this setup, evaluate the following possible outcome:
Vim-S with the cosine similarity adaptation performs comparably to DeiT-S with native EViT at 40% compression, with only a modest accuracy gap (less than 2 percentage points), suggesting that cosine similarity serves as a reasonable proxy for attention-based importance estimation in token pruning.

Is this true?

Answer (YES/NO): NO